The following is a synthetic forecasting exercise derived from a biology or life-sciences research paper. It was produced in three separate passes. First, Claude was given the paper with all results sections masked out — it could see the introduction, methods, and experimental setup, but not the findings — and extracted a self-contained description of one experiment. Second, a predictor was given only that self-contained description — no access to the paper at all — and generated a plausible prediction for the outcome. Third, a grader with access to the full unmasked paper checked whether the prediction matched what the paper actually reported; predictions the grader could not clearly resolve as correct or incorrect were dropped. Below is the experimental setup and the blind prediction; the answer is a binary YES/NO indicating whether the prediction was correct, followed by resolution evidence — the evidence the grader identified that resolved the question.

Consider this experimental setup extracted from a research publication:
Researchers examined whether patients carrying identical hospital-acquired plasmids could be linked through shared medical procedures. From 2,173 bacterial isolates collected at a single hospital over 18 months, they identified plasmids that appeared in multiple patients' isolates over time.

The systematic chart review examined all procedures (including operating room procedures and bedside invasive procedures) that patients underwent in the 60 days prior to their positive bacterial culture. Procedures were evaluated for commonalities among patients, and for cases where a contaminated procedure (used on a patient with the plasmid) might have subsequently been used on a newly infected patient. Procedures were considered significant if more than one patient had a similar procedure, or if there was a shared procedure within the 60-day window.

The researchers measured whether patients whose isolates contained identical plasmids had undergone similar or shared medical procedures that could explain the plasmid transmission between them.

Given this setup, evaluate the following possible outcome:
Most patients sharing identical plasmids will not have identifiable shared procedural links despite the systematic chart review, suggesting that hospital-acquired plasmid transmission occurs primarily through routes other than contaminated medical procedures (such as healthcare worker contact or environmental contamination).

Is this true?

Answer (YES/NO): YES